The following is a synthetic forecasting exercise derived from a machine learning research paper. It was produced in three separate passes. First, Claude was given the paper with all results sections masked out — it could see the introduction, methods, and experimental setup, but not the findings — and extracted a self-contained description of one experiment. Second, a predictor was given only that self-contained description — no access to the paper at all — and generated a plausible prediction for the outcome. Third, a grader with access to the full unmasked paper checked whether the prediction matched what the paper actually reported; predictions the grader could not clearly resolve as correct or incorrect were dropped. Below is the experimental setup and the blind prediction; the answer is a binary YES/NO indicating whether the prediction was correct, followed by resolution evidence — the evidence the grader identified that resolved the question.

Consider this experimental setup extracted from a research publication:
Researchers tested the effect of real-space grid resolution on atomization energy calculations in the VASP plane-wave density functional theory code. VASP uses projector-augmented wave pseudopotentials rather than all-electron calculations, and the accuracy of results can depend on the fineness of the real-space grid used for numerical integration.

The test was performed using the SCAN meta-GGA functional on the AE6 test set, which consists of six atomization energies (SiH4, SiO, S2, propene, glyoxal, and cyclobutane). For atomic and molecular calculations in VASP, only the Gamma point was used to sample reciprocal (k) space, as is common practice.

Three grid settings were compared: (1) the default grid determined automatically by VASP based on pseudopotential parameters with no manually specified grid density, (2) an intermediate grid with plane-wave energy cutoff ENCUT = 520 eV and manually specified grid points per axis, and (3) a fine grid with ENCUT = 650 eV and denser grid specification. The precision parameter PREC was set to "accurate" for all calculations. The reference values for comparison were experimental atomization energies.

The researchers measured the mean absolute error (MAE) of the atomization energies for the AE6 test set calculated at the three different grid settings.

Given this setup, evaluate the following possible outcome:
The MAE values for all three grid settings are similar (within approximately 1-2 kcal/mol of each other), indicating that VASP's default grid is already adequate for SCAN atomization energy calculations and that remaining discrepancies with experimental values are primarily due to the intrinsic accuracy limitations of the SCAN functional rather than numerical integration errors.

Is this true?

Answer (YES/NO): YES